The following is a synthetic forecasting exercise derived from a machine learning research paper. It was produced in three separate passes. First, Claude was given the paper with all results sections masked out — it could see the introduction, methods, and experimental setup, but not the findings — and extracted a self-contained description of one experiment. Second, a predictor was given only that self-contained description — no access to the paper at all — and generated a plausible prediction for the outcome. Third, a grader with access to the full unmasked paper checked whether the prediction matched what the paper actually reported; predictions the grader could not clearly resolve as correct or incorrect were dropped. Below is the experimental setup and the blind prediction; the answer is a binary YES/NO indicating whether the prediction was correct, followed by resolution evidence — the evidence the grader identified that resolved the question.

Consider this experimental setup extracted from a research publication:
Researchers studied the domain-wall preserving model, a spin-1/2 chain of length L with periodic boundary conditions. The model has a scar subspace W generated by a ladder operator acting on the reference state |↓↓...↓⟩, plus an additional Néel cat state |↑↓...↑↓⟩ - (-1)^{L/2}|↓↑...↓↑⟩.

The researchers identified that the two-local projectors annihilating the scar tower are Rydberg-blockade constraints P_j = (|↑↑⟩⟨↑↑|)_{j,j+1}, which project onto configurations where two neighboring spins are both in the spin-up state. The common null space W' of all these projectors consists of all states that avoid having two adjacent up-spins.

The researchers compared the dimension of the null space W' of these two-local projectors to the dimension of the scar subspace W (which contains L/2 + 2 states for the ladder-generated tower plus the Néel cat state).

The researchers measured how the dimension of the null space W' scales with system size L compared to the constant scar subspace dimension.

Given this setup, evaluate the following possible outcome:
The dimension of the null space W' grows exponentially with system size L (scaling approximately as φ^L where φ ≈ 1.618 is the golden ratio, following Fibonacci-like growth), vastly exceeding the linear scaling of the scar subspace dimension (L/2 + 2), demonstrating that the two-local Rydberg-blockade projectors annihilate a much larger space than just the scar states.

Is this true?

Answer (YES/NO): YES